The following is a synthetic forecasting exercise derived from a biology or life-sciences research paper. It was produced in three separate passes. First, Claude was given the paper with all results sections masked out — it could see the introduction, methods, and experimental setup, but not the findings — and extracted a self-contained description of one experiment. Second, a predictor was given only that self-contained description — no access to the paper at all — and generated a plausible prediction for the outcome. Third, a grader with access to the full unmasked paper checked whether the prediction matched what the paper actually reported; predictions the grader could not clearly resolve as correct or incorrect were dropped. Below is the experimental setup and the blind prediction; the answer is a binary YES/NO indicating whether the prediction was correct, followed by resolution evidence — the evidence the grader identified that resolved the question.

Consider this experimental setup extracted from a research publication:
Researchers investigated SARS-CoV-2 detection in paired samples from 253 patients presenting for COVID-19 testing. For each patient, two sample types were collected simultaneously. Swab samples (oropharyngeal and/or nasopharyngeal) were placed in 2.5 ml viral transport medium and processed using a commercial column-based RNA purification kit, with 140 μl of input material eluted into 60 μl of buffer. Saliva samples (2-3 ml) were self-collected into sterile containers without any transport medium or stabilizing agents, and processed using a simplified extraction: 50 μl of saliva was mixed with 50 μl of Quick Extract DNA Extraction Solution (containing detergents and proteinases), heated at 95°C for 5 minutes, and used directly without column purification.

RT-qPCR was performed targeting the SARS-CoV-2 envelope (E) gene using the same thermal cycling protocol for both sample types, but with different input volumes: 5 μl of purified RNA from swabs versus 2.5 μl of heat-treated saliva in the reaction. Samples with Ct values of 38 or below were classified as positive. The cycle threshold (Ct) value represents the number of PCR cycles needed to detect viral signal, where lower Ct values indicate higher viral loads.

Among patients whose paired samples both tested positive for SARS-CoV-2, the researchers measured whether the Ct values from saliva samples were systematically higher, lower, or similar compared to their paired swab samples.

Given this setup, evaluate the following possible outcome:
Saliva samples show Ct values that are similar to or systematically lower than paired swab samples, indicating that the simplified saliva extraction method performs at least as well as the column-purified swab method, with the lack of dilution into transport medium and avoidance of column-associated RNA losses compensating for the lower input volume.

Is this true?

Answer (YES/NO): YES